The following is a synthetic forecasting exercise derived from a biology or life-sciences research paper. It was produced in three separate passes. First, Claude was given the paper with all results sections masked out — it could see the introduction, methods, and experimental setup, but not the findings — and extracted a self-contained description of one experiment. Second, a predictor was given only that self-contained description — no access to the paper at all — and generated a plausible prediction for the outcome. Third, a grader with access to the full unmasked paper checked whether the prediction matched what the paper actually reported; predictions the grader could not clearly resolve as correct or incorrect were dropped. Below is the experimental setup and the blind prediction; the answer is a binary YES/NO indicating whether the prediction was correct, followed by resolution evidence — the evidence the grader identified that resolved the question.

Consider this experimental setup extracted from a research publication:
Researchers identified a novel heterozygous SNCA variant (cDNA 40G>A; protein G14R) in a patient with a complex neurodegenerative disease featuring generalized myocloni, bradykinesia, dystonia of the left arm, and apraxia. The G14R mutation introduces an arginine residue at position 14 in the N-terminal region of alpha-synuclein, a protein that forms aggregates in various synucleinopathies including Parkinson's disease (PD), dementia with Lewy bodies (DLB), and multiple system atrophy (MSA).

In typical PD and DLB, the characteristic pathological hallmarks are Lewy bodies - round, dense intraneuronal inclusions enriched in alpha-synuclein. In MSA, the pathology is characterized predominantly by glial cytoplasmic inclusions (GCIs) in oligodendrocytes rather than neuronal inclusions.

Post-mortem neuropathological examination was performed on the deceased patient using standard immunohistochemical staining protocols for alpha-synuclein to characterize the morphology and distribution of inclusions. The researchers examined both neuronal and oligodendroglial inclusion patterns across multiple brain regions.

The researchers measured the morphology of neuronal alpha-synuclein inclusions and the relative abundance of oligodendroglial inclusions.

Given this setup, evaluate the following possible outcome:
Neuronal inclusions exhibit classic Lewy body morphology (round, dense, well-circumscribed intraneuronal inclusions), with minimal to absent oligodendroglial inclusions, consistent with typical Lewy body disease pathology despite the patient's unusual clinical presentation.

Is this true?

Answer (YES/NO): NO